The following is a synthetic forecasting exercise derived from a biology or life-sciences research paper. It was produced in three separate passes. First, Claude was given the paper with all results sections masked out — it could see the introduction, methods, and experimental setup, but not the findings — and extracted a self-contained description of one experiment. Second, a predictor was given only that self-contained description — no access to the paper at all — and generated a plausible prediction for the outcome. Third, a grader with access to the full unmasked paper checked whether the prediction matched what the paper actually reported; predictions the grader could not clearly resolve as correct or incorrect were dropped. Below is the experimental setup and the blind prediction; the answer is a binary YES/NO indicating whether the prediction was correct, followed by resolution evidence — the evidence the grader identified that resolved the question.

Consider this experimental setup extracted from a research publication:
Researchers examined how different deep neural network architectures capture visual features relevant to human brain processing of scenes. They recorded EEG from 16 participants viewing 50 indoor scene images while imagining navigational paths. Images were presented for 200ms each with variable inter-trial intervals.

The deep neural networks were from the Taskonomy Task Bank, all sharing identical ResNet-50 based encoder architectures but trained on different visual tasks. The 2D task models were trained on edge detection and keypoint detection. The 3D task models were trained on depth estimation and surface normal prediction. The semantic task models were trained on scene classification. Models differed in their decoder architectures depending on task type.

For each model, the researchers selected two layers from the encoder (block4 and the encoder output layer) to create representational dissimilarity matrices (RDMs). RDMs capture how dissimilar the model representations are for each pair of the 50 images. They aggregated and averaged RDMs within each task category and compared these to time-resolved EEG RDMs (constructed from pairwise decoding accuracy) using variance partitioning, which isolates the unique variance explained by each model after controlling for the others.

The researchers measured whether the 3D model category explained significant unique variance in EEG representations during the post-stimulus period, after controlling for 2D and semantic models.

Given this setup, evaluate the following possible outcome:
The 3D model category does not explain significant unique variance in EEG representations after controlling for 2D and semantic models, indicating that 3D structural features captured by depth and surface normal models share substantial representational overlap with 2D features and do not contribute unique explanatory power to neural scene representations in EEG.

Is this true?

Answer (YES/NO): NO